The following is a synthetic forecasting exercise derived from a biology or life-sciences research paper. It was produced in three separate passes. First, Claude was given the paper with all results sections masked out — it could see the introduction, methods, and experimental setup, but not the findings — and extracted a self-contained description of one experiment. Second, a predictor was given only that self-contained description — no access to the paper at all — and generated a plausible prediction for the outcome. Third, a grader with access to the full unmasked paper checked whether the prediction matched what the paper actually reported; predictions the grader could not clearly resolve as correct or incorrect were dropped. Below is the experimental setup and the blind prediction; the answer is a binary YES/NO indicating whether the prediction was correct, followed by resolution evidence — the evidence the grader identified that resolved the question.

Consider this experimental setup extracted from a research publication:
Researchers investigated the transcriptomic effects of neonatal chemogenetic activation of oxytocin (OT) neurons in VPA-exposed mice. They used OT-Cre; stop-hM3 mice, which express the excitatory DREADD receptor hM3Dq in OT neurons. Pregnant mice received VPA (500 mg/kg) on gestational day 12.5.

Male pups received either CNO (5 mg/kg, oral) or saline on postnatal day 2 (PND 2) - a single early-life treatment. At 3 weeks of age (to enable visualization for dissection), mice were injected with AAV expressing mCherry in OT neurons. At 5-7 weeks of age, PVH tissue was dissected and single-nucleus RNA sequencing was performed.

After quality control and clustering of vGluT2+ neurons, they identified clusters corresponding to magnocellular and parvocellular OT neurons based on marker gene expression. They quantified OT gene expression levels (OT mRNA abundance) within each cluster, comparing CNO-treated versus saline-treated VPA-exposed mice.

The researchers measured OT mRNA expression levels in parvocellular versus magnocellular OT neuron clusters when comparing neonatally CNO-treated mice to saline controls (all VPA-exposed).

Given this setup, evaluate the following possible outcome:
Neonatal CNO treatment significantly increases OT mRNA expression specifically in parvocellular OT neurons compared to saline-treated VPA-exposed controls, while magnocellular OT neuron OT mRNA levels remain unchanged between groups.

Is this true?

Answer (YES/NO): YES